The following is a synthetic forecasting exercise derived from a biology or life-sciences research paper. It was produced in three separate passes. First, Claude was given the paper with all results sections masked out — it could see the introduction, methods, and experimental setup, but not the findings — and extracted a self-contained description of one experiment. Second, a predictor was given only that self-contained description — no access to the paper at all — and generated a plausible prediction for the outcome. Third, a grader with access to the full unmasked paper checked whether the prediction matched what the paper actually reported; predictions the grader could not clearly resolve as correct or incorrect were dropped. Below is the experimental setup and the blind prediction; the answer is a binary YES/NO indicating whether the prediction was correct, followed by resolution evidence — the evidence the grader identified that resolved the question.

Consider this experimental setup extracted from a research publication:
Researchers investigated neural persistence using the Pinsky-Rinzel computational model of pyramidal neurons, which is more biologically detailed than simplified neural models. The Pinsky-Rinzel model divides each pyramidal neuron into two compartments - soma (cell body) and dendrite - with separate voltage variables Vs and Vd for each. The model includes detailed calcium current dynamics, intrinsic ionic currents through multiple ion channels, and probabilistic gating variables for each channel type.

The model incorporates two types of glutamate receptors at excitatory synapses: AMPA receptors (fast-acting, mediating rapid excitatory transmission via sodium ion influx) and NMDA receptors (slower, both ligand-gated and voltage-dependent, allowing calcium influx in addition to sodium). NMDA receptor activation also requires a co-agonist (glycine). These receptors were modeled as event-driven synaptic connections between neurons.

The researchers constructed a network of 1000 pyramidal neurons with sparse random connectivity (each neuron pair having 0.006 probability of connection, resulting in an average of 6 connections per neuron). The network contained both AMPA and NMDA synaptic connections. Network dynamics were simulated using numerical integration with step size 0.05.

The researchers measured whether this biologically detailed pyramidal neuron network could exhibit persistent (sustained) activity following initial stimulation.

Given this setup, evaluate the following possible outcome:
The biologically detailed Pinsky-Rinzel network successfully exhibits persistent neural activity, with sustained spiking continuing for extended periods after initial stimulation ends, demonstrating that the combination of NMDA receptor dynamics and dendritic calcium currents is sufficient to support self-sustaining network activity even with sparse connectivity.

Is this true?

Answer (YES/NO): NO